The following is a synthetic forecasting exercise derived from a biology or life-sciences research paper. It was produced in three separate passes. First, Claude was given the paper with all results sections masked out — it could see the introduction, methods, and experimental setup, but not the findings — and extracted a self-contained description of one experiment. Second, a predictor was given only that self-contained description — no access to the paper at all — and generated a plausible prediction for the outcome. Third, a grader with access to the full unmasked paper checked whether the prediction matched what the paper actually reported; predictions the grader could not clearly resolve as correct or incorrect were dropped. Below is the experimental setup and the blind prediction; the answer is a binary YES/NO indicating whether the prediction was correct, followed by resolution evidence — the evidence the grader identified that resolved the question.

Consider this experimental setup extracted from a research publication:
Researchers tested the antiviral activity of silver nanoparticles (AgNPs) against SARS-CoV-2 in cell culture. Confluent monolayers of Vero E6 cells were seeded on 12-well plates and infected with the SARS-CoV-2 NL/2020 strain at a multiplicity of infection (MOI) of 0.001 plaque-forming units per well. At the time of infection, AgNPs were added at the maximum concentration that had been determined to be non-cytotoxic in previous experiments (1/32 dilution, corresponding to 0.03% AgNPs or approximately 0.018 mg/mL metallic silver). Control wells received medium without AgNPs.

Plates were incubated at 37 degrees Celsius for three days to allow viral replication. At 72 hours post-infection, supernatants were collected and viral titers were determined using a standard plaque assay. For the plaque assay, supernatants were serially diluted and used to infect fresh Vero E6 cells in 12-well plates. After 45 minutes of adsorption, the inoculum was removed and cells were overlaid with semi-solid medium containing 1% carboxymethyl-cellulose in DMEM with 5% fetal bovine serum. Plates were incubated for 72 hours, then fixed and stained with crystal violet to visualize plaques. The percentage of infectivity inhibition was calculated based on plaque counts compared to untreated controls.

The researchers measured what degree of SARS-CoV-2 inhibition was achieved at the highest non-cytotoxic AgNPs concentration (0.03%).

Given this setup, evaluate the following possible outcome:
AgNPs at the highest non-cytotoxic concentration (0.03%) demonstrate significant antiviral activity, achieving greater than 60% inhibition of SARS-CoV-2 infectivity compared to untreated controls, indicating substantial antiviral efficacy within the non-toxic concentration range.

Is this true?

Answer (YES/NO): YES